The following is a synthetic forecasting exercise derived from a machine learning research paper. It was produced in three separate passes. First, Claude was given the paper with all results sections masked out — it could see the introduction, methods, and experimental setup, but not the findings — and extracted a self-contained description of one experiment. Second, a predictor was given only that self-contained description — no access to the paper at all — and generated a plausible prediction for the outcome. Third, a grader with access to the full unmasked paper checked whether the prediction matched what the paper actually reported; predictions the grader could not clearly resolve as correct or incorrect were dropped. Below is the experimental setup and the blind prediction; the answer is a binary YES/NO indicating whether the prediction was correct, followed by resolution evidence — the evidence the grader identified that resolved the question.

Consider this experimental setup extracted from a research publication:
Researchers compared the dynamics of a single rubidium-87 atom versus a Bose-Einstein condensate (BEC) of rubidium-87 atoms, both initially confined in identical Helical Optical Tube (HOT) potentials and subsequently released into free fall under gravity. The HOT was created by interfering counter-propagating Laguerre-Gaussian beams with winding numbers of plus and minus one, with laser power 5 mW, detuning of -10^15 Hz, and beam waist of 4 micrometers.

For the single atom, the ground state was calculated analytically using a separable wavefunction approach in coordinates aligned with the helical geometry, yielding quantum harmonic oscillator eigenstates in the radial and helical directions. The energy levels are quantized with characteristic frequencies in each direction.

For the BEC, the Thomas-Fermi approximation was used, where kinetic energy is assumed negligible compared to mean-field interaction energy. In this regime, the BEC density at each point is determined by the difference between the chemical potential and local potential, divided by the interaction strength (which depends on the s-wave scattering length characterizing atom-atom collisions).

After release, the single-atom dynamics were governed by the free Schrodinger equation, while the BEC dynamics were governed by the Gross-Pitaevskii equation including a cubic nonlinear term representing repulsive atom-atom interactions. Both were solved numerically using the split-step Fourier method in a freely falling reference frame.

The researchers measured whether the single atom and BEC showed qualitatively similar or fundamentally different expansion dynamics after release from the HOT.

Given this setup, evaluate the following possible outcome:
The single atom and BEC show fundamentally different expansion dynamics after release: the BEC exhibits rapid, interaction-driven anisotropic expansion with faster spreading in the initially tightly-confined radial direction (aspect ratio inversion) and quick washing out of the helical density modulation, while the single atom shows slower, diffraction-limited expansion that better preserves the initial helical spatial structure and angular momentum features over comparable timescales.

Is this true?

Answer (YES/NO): NO